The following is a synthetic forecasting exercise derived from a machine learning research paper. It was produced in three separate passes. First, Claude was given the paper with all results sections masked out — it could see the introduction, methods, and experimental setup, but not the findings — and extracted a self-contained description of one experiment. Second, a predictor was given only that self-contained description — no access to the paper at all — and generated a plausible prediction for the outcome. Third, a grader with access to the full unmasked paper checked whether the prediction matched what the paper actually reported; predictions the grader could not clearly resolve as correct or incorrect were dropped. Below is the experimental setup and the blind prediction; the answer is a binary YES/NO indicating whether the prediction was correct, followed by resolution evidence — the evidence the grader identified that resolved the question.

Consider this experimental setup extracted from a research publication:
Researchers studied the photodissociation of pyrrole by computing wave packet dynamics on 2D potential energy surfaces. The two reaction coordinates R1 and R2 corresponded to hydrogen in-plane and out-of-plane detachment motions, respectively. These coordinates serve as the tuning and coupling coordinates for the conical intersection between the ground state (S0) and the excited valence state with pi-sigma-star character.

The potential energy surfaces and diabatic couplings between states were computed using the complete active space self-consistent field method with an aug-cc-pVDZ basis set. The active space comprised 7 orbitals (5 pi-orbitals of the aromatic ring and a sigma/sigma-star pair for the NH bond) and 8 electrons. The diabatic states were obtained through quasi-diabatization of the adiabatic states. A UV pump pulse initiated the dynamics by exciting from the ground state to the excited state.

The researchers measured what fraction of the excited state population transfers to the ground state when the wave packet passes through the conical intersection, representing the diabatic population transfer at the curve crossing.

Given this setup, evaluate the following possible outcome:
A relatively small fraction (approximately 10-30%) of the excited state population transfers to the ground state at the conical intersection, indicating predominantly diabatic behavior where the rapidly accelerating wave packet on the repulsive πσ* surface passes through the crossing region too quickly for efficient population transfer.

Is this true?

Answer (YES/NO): NO